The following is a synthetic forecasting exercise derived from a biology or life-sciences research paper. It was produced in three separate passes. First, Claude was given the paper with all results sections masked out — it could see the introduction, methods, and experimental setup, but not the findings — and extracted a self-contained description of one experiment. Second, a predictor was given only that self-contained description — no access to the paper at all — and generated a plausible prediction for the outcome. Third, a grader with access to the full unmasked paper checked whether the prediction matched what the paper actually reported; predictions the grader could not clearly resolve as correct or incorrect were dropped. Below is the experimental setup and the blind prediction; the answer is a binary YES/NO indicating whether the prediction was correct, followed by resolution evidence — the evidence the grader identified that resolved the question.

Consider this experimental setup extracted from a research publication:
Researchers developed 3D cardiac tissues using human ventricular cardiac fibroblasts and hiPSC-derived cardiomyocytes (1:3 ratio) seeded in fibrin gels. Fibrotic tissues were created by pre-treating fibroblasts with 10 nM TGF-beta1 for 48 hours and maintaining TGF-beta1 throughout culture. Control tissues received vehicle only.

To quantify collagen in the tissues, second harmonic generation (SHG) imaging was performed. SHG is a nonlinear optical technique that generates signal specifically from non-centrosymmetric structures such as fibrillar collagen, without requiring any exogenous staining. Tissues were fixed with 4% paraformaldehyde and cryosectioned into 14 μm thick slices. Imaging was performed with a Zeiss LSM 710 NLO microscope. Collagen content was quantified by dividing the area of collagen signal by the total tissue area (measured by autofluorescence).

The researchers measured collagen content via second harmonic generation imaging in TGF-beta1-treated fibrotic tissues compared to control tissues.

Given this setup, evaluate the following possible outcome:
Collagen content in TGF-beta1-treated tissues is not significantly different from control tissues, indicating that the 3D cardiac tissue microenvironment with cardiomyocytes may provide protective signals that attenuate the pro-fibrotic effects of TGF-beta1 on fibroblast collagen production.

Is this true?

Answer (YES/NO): NO